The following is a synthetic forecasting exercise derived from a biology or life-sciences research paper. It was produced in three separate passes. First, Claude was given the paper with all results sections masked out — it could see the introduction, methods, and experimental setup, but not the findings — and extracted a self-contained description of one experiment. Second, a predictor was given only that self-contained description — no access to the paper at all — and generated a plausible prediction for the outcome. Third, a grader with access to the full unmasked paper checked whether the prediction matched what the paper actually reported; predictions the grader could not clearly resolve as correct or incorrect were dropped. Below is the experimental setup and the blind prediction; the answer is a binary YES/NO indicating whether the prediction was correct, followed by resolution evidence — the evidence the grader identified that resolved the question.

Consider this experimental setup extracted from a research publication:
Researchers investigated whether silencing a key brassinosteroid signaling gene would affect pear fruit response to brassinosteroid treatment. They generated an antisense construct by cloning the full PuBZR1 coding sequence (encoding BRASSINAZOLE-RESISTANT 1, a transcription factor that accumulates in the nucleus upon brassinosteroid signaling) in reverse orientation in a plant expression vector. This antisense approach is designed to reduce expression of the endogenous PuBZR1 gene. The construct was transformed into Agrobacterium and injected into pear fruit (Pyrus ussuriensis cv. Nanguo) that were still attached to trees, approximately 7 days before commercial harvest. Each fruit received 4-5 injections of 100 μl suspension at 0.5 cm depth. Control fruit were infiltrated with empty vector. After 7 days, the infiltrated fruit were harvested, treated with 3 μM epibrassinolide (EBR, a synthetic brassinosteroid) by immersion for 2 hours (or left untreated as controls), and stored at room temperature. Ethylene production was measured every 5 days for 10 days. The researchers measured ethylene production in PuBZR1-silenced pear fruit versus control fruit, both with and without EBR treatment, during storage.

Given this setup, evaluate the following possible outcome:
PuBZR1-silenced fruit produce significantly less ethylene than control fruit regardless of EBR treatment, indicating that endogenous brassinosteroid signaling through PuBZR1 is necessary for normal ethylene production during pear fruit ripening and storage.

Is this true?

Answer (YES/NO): NO